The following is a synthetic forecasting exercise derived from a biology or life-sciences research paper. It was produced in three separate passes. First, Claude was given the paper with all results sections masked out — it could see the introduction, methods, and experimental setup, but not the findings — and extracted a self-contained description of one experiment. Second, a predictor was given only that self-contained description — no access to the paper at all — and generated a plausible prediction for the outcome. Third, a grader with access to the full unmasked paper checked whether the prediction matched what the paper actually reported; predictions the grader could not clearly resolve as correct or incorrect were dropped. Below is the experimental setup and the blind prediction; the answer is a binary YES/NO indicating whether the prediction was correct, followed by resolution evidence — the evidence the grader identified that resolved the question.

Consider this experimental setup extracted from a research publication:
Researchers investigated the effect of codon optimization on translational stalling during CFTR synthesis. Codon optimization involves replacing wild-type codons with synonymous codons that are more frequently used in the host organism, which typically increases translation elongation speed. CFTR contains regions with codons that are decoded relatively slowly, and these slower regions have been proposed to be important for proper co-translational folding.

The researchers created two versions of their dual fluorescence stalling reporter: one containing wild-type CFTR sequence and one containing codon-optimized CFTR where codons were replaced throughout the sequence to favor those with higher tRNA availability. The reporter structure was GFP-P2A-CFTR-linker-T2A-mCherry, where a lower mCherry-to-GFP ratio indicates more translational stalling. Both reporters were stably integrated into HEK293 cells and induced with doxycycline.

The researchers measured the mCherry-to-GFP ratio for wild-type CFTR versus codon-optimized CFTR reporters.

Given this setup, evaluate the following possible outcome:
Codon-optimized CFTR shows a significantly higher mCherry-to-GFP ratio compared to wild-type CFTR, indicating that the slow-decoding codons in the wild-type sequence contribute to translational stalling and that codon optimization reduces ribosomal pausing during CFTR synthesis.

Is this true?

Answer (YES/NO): NO